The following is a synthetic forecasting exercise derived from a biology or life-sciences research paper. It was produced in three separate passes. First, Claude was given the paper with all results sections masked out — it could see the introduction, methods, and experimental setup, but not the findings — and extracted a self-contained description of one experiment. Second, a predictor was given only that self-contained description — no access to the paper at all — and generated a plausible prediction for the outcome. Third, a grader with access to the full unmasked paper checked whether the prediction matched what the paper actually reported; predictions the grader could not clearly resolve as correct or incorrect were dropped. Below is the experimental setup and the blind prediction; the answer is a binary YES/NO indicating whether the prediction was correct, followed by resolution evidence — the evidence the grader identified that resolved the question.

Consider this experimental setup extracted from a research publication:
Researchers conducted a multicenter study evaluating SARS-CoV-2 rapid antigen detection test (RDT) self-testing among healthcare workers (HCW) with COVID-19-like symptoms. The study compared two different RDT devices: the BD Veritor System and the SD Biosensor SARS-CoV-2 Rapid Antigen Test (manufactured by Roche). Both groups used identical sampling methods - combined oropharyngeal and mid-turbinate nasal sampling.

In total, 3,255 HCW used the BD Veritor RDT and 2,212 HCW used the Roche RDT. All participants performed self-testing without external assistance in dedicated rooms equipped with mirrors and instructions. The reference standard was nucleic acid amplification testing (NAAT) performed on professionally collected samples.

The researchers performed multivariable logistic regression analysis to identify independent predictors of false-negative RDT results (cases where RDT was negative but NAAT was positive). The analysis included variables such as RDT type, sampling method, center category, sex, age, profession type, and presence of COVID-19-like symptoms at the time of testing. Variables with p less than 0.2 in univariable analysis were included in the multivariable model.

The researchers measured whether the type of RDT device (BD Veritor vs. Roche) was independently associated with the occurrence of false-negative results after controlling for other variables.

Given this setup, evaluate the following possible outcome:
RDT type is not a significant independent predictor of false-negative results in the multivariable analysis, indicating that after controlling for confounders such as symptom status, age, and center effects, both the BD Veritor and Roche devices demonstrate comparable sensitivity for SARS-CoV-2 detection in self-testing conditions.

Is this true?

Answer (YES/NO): NO